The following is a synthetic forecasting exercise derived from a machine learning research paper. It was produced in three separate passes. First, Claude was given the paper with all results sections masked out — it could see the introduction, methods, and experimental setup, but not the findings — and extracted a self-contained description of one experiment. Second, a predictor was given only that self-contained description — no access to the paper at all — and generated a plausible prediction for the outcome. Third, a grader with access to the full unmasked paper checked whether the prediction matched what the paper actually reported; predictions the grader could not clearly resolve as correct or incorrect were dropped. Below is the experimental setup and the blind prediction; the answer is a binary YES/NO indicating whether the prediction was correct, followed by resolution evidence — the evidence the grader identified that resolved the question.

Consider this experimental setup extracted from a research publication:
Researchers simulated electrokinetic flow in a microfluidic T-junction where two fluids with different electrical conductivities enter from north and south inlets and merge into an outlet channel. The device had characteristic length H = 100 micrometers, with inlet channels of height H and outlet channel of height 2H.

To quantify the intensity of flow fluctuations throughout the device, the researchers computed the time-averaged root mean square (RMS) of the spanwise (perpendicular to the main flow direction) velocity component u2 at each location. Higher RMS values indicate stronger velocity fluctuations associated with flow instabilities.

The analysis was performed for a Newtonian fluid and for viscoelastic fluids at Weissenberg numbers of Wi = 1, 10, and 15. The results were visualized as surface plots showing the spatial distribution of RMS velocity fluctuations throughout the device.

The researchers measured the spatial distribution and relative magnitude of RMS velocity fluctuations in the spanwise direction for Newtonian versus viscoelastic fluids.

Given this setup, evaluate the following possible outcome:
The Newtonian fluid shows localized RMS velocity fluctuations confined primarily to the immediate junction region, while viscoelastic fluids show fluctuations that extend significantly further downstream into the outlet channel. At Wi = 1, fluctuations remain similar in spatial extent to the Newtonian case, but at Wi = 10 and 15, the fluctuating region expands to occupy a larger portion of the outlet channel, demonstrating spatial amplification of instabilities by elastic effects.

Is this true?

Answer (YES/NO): NO